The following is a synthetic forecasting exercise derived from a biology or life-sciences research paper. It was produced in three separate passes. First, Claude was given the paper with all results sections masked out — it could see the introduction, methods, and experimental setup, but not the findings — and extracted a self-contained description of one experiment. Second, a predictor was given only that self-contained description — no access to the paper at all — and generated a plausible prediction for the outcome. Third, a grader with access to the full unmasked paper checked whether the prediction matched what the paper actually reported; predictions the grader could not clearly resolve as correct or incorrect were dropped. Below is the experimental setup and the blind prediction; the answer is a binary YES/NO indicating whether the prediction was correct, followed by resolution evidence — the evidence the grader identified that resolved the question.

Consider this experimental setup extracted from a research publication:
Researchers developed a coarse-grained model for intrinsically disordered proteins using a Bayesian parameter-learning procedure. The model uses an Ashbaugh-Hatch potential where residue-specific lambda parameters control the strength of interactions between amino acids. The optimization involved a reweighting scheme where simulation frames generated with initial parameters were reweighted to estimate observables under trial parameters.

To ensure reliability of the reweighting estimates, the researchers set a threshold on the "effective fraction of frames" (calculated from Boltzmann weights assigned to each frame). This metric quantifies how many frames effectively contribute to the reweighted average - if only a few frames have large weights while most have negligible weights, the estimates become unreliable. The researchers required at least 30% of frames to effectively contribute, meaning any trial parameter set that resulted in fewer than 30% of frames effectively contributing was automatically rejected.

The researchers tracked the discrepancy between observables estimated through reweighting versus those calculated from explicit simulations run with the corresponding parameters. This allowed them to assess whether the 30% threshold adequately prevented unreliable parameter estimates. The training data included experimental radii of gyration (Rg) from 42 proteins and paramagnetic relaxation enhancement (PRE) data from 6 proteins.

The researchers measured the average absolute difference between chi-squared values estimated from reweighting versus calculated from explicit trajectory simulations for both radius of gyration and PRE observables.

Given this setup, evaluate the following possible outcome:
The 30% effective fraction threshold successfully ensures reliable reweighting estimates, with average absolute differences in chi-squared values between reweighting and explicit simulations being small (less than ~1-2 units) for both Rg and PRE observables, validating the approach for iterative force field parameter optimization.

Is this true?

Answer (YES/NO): YES